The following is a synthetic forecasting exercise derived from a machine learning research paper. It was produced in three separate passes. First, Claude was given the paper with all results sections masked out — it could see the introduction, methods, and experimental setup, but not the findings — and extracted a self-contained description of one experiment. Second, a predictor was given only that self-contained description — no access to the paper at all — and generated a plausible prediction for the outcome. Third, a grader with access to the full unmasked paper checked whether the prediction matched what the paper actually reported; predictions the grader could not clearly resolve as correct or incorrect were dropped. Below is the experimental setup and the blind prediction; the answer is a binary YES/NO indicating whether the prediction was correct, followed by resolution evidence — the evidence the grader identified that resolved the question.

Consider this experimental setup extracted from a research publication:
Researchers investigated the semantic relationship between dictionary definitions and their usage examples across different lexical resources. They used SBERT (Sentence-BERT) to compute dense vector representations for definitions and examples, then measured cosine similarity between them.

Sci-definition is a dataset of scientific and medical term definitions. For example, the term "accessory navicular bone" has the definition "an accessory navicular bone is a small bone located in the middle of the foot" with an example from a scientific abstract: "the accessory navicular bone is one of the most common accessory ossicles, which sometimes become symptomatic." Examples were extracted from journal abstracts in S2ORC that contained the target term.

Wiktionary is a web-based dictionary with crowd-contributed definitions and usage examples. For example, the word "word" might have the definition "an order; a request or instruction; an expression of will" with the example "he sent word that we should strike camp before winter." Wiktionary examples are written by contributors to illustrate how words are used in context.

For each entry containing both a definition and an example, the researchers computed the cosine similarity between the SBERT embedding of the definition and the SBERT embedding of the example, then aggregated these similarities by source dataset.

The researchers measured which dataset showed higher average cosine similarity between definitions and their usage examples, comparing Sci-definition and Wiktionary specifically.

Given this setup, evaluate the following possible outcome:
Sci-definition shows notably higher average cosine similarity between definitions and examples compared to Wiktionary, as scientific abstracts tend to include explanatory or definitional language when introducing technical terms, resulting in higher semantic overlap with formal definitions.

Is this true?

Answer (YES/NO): YES